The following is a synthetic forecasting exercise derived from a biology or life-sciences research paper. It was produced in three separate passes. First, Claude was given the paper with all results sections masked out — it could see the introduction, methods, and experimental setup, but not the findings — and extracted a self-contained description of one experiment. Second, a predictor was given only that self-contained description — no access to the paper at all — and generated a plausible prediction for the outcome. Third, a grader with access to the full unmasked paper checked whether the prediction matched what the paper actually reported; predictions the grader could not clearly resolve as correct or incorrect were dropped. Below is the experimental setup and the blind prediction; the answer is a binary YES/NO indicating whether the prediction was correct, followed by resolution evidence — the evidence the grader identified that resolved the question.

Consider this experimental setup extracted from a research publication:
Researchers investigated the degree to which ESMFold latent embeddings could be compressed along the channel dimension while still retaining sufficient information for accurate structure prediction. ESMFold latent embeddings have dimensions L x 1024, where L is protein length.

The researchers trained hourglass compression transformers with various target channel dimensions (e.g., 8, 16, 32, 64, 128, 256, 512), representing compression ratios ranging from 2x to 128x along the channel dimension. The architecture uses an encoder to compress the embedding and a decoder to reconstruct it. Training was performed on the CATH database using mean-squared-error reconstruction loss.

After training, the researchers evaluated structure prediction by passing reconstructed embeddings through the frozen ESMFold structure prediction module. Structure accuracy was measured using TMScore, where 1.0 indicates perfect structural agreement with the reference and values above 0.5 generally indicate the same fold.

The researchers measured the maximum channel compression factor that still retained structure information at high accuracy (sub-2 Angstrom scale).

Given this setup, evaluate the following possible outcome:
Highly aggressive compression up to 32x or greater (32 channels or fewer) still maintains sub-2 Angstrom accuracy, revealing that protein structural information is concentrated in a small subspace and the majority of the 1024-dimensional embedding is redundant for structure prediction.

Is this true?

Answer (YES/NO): YES